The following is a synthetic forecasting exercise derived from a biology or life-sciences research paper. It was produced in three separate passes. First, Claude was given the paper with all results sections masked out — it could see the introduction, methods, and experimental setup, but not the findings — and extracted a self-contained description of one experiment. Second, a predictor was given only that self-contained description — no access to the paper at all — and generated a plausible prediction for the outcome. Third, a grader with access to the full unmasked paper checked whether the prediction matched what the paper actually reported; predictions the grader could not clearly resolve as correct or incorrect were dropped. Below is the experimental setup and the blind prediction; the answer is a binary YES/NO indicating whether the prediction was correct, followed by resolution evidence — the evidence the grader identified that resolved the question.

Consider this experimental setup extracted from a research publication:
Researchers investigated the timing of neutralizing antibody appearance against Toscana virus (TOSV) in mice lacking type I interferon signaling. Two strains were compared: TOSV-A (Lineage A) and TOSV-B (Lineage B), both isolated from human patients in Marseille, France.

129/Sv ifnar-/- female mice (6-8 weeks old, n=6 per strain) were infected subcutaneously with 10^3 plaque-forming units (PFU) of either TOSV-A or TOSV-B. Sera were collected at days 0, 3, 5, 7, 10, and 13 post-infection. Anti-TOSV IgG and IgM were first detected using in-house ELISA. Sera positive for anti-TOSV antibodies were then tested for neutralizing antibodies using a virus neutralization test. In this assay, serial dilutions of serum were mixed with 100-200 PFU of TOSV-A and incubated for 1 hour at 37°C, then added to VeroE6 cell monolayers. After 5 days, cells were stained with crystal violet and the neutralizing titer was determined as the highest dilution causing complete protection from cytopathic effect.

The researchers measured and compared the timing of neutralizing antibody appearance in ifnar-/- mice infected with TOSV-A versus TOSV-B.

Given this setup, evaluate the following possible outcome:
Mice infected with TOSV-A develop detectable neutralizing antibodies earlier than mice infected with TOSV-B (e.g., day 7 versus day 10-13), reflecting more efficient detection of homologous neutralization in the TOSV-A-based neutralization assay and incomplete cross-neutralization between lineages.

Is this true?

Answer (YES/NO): NO